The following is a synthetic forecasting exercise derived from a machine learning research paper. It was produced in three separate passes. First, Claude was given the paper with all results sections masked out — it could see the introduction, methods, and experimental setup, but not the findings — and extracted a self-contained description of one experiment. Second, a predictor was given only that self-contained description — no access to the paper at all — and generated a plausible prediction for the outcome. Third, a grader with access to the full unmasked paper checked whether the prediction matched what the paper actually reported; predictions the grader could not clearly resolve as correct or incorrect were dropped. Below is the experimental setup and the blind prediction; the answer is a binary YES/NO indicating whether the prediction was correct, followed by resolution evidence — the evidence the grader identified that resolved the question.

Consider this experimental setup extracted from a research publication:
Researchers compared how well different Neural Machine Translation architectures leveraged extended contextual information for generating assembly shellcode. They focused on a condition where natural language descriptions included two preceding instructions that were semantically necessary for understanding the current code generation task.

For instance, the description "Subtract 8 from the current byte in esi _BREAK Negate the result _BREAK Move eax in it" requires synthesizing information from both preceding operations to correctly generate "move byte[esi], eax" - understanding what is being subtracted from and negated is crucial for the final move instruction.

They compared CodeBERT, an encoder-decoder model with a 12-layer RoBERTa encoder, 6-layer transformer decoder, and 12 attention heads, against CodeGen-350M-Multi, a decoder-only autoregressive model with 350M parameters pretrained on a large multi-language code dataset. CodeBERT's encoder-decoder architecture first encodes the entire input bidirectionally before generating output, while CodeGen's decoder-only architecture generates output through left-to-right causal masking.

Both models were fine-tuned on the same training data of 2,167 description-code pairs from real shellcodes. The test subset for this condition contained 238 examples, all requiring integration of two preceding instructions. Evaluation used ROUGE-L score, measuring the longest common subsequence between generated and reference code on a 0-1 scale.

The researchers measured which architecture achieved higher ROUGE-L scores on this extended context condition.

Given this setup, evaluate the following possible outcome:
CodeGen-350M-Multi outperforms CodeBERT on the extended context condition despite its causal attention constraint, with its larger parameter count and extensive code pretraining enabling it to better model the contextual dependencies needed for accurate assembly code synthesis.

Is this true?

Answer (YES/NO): NO